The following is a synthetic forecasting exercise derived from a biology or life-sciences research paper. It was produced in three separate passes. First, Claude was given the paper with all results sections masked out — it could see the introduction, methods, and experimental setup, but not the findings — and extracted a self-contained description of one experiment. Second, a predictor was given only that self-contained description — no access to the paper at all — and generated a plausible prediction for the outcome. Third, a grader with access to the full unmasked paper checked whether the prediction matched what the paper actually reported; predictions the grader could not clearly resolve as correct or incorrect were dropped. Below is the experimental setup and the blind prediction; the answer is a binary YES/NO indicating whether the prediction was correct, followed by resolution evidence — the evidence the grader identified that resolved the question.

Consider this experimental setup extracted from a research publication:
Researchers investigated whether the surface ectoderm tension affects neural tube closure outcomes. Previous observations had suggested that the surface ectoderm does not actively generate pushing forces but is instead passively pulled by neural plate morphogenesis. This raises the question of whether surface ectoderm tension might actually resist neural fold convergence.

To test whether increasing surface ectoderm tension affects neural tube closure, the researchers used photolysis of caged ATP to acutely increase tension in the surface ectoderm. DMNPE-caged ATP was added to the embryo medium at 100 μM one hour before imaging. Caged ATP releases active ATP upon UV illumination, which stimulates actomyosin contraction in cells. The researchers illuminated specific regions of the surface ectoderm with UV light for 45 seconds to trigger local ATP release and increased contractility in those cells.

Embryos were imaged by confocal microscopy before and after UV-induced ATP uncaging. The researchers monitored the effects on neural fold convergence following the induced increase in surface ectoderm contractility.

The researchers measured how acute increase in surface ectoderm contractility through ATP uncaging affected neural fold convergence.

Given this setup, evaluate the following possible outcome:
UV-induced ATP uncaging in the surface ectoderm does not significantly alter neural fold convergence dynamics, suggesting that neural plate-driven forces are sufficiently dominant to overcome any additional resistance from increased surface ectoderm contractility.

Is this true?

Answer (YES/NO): NO